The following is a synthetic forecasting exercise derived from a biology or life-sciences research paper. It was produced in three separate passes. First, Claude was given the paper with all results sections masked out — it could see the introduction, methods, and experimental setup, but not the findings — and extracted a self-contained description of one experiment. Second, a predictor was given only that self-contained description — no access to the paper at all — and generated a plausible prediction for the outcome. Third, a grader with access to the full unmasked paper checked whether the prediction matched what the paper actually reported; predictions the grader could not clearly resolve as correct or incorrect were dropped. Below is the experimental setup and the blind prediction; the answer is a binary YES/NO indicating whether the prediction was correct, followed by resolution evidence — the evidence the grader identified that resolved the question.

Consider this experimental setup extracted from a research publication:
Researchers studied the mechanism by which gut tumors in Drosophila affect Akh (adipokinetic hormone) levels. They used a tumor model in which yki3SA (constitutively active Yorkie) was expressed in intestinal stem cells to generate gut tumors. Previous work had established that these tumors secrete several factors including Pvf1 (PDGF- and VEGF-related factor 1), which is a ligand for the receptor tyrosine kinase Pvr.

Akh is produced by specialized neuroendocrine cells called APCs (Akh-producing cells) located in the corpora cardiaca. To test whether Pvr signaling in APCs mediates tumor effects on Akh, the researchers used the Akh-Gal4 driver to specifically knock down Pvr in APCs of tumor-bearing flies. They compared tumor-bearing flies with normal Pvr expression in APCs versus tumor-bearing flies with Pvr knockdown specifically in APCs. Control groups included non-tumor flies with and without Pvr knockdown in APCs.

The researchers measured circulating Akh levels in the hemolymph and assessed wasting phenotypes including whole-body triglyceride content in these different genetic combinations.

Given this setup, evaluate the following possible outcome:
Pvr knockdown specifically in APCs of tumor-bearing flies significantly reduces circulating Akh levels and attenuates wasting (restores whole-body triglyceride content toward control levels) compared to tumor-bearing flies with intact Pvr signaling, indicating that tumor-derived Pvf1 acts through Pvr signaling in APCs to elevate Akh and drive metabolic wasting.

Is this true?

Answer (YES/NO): YES